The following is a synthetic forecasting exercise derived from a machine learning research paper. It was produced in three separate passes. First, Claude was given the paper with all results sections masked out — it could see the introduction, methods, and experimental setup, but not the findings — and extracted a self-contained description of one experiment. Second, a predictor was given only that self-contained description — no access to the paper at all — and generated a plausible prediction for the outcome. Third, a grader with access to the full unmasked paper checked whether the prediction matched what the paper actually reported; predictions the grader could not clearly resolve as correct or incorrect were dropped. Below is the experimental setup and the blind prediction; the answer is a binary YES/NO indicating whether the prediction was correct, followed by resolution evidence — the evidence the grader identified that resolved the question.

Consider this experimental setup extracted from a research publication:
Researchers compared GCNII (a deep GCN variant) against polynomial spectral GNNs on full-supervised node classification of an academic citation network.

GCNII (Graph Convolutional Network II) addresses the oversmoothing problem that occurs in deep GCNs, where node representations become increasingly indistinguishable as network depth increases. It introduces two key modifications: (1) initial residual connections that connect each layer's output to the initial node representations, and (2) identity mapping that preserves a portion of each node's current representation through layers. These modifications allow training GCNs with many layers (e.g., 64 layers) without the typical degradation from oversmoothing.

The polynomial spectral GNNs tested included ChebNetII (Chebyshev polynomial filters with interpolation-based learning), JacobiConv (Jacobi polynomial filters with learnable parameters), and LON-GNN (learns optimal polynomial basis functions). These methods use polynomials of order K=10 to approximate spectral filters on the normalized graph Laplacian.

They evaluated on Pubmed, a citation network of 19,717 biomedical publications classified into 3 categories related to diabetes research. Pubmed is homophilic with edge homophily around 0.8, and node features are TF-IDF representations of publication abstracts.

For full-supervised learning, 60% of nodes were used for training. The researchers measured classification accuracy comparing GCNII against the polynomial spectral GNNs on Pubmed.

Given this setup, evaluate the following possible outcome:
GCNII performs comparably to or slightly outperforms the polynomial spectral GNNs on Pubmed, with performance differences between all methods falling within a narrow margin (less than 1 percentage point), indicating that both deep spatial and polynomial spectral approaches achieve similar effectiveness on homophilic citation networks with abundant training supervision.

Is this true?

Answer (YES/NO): NO